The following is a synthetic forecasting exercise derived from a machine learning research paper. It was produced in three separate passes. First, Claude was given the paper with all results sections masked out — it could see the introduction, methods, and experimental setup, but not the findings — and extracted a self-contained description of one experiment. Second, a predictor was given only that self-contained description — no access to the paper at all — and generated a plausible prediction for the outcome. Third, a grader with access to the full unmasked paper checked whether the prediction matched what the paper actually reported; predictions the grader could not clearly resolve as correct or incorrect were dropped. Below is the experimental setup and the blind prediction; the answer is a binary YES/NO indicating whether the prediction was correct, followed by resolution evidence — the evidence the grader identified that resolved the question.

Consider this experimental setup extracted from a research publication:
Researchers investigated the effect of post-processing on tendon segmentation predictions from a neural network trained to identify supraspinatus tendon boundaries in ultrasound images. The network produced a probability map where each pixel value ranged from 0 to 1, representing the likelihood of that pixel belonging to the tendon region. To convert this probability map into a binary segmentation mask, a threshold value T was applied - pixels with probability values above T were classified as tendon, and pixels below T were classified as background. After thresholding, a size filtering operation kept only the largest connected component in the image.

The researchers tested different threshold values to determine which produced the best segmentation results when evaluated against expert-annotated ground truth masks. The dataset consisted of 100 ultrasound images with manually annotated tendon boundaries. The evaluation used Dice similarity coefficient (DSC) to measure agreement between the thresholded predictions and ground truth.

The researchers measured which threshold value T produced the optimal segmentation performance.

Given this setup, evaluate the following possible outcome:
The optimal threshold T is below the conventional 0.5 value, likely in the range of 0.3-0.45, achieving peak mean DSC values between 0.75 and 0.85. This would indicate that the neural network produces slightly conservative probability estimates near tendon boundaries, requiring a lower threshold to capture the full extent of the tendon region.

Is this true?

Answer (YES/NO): NO